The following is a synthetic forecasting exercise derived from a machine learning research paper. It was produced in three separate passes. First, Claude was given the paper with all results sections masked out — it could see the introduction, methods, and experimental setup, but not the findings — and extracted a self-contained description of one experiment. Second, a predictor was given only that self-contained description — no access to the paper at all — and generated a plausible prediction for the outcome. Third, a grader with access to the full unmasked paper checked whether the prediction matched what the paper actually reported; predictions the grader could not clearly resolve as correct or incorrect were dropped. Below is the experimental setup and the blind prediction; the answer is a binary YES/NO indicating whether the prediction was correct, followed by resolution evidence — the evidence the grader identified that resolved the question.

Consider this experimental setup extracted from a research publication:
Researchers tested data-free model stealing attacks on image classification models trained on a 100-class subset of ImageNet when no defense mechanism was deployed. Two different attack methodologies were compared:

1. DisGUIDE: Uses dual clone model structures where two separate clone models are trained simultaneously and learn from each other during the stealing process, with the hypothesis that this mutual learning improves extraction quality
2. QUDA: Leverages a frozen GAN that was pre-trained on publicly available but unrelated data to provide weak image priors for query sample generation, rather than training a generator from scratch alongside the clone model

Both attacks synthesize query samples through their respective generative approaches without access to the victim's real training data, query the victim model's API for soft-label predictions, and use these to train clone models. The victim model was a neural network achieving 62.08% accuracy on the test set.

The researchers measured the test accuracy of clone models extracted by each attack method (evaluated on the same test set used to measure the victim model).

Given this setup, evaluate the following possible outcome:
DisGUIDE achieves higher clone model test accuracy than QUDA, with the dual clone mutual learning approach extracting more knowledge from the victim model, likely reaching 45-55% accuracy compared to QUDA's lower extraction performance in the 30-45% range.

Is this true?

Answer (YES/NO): NO